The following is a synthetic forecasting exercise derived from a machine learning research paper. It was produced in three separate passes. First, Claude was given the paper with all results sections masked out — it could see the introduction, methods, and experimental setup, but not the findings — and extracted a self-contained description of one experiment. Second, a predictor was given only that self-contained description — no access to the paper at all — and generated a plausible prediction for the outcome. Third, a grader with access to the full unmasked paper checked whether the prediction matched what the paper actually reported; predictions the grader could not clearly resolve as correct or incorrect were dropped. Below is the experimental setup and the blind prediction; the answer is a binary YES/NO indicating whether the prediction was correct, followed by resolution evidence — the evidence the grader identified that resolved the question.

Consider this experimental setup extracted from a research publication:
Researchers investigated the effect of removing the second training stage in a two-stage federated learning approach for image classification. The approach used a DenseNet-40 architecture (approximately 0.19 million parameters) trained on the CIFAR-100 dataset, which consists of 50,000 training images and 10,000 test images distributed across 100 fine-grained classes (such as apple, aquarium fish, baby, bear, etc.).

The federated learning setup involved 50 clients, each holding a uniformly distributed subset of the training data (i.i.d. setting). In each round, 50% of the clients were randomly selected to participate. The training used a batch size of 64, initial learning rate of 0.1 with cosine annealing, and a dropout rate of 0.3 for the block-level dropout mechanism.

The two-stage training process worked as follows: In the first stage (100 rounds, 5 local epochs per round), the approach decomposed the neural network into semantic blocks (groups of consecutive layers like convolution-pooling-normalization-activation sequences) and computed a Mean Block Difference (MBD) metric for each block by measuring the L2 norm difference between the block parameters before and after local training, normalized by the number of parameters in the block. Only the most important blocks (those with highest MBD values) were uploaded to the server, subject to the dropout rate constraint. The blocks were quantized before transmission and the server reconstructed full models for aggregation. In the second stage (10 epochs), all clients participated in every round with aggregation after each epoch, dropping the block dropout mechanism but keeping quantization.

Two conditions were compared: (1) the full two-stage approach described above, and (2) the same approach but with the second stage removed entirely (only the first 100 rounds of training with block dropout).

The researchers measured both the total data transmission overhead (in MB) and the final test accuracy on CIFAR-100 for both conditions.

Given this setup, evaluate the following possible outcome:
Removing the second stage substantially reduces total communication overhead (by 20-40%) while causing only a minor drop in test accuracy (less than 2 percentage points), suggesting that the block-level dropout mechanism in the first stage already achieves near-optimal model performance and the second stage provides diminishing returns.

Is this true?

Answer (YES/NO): NO